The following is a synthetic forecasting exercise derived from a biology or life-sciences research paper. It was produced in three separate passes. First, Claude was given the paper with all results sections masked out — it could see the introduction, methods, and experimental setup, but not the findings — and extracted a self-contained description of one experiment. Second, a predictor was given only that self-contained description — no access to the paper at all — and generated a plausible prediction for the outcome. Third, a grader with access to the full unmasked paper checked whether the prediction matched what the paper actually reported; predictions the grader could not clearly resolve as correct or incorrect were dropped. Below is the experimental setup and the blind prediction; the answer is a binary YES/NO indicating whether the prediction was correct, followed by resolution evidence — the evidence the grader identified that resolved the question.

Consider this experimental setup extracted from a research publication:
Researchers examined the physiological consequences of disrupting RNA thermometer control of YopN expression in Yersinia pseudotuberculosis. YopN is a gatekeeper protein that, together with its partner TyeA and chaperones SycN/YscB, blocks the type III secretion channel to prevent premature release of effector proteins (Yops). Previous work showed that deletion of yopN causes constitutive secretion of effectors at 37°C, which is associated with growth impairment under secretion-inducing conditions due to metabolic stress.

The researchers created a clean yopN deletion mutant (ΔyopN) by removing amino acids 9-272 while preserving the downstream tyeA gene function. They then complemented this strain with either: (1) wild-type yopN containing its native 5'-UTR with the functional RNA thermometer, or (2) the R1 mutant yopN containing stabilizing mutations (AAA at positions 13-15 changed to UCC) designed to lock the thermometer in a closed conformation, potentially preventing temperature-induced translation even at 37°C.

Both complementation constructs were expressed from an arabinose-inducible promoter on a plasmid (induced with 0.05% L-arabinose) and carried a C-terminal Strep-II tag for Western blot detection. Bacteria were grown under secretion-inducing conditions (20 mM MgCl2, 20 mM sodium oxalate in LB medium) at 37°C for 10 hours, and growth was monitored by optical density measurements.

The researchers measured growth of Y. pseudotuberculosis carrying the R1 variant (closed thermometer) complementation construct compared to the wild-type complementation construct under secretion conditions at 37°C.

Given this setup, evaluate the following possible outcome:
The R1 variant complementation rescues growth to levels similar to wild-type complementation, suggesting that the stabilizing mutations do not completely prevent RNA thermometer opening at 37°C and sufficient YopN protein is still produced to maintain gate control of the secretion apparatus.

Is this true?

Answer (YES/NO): NO